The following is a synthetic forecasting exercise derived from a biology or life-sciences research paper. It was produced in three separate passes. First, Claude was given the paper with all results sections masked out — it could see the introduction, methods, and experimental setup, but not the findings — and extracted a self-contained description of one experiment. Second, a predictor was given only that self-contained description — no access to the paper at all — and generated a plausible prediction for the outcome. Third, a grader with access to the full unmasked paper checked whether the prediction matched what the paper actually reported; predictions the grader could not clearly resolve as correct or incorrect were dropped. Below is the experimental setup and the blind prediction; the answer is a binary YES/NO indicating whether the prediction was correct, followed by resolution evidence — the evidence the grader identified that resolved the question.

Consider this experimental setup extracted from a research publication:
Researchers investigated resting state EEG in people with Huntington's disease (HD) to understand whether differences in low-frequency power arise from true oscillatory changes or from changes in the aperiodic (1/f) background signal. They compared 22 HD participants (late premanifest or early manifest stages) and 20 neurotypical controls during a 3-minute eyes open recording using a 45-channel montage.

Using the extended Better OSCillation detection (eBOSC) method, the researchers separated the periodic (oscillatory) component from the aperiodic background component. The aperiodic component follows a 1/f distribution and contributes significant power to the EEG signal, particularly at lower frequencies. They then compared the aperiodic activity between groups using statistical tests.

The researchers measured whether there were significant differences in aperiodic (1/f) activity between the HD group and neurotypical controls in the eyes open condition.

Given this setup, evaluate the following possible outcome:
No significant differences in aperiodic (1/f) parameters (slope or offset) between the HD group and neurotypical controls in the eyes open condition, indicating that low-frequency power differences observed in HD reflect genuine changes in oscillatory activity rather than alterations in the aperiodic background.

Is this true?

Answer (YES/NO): YES